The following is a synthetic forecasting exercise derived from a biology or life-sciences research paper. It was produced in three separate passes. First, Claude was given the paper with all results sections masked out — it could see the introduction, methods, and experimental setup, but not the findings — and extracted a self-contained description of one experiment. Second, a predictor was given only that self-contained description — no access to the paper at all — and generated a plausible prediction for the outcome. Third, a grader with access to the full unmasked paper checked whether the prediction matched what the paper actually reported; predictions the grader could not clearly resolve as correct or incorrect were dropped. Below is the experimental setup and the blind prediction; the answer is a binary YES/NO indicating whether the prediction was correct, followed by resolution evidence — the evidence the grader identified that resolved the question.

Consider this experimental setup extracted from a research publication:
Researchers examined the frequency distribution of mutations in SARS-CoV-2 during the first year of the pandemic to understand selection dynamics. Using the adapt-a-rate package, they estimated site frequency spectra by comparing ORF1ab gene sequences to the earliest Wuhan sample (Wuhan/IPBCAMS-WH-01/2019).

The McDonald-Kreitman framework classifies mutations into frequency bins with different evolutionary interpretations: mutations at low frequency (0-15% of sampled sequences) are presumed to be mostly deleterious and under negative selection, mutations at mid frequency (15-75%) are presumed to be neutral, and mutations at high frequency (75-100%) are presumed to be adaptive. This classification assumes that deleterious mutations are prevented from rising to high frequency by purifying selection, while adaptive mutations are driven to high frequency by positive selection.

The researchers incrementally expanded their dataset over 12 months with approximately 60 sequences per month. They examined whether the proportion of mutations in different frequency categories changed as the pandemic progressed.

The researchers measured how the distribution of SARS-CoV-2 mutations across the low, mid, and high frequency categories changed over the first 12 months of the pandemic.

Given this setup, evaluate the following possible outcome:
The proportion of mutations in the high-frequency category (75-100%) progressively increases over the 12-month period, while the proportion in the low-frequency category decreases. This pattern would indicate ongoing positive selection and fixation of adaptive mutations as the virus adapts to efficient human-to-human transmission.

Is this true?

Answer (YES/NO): NO